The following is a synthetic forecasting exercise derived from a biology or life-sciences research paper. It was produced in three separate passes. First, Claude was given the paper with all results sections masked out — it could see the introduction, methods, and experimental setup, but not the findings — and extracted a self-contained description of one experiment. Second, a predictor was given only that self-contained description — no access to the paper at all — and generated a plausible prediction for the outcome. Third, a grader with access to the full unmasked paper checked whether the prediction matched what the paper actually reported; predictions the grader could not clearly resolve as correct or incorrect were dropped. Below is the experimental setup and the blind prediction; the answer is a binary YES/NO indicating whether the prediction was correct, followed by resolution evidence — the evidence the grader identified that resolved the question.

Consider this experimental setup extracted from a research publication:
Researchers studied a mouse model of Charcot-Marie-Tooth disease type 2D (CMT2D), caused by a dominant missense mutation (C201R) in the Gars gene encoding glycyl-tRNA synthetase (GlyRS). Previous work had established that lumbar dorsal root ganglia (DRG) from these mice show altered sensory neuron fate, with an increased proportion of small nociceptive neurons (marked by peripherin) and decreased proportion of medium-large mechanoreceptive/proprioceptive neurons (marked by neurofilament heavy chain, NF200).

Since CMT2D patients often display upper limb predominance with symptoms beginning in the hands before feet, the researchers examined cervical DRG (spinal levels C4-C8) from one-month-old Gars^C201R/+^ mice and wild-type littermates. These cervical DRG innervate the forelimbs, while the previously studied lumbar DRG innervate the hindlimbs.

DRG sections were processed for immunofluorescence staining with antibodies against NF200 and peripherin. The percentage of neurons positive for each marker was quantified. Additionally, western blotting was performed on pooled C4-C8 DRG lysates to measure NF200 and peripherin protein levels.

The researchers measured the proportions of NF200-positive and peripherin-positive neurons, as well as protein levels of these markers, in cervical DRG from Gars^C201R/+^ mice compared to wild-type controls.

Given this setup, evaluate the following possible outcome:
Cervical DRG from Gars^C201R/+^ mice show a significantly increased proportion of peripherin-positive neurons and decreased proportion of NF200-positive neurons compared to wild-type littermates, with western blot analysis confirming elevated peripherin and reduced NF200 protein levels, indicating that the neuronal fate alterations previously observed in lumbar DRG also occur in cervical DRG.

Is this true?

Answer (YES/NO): NO